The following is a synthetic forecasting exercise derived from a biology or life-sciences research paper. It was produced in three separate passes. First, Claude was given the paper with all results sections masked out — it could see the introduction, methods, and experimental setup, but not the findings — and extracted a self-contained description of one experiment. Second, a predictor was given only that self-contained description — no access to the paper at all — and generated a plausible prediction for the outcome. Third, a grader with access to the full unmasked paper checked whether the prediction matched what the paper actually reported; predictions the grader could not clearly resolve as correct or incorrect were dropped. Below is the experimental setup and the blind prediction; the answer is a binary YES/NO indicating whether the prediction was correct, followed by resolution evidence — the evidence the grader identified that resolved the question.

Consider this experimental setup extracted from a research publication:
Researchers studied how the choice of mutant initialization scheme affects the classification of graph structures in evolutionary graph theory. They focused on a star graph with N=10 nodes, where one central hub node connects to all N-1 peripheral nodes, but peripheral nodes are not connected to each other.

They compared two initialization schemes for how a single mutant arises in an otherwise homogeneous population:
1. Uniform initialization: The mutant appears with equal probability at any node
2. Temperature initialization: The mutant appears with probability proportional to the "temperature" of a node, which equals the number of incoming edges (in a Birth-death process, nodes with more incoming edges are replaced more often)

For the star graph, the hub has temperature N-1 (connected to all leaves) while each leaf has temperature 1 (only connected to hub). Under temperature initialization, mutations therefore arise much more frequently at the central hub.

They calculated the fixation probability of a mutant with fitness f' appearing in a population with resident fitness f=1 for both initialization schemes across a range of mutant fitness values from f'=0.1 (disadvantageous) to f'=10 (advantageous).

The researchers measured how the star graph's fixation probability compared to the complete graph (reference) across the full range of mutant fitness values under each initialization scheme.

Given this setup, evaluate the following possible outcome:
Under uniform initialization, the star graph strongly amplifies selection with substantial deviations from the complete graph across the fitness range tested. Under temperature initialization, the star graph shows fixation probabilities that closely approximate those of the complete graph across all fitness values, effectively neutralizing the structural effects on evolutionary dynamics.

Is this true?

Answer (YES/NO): NO